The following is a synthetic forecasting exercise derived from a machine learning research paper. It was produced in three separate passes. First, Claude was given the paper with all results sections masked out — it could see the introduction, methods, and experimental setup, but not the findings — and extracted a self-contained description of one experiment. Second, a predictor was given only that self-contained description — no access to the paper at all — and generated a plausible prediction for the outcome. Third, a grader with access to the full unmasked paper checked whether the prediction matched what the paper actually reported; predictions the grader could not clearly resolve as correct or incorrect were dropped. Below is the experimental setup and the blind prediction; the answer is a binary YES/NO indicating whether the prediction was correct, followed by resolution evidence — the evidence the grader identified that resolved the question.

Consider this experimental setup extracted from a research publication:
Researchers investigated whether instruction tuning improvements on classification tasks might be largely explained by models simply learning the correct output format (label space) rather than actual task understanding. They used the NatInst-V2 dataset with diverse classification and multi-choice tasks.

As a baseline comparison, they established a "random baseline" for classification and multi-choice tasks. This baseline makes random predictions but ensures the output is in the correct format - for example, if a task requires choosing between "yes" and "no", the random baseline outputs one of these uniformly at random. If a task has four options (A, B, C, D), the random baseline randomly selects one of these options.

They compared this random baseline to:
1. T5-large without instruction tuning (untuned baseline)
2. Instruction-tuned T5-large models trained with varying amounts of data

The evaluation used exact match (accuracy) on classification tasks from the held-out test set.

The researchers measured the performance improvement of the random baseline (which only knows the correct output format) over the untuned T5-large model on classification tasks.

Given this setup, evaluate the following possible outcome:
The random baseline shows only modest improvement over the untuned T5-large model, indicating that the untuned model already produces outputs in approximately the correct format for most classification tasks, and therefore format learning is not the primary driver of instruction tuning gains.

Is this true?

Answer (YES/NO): NO